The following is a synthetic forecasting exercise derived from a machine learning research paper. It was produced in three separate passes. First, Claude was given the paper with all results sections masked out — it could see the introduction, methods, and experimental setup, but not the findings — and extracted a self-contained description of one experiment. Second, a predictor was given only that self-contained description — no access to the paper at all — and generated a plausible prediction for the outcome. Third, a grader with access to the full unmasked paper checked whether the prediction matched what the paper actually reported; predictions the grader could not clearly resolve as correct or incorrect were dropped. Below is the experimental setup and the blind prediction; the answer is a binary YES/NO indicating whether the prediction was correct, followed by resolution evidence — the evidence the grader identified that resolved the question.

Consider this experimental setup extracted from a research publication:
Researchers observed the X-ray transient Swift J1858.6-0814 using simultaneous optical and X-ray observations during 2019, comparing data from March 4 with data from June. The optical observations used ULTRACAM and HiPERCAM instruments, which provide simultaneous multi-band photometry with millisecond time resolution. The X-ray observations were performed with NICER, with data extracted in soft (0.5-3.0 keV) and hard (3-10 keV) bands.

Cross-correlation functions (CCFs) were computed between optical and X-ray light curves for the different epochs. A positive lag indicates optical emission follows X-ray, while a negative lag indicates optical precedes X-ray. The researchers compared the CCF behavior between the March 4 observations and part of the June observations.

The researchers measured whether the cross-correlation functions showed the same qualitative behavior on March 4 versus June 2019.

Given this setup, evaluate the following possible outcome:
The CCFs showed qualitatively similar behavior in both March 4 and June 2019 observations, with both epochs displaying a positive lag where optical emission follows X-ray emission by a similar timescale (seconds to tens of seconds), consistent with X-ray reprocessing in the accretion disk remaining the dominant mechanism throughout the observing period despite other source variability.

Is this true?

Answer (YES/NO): NO